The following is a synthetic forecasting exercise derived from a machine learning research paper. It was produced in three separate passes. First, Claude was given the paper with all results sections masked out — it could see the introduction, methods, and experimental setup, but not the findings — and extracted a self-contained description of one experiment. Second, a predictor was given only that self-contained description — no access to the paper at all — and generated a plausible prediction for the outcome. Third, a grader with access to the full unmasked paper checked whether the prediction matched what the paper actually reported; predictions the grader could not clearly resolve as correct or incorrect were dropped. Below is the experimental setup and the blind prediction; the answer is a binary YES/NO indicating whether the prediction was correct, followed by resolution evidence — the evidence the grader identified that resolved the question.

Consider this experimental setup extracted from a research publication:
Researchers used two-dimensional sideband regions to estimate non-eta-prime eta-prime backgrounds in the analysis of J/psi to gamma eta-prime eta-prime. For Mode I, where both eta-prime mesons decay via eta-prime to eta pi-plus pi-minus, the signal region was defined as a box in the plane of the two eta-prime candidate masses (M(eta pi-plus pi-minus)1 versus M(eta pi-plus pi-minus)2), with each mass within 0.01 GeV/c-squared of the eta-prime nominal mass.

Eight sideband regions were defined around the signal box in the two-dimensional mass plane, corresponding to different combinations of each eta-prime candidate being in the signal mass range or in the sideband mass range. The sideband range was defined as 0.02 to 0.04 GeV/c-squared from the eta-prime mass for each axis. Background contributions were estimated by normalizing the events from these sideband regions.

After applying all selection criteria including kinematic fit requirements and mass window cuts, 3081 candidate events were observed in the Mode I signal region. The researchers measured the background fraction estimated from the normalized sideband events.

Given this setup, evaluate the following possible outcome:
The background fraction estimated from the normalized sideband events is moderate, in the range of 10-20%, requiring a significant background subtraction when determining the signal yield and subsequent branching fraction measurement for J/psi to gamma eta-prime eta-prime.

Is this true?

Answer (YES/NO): NO